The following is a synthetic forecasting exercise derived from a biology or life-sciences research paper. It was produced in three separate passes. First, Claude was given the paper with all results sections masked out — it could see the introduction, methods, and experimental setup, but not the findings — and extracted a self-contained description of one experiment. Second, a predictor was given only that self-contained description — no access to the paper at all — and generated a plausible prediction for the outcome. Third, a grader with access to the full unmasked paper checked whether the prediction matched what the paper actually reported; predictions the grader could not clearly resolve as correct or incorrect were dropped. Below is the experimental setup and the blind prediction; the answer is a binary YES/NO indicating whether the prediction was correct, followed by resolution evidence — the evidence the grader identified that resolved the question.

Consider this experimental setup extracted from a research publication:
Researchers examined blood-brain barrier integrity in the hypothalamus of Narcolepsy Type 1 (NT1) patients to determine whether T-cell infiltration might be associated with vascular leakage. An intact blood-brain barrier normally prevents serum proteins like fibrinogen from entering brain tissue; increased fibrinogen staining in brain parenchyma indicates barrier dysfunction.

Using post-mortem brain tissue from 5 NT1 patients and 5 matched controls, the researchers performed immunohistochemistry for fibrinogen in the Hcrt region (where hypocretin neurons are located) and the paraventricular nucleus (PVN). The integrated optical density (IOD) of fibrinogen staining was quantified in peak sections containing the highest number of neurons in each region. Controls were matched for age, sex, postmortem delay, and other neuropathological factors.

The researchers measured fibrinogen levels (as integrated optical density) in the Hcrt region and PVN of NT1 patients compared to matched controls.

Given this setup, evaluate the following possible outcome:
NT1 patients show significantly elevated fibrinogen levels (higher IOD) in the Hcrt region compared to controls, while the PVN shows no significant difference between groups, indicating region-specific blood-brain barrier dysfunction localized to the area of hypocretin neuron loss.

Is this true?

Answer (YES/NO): NO